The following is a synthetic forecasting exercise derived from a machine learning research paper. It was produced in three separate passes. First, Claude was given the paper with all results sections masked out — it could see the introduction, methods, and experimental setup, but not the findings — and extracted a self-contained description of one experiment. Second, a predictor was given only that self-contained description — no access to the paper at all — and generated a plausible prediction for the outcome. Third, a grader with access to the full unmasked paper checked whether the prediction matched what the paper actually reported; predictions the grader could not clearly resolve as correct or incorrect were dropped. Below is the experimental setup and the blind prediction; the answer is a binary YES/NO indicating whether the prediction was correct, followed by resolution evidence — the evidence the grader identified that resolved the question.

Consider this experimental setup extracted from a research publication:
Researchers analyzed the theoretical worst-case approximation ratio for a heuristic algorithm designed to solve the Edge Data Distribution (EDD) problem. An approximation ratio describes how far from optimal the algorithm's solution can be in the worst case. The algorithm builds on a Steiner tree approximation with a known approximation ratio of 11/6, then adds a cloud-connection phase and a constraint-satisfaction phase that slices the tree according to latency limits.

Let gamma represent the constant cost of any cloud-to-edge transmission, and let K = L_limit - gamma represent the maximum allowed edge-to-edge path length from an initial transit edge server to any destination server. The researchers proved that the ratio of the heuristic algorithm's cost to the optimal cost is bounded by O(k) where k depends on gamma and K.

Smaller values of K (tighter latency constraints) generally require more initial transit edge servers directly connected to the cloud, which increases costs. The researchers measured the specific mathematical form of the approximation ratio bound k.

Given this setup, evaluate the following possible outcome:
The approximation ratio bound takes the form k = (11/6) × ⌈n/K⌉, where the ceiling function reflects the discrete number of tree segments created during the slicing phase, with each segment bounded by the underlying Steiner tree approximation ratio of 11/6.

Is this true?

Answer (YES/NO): NO